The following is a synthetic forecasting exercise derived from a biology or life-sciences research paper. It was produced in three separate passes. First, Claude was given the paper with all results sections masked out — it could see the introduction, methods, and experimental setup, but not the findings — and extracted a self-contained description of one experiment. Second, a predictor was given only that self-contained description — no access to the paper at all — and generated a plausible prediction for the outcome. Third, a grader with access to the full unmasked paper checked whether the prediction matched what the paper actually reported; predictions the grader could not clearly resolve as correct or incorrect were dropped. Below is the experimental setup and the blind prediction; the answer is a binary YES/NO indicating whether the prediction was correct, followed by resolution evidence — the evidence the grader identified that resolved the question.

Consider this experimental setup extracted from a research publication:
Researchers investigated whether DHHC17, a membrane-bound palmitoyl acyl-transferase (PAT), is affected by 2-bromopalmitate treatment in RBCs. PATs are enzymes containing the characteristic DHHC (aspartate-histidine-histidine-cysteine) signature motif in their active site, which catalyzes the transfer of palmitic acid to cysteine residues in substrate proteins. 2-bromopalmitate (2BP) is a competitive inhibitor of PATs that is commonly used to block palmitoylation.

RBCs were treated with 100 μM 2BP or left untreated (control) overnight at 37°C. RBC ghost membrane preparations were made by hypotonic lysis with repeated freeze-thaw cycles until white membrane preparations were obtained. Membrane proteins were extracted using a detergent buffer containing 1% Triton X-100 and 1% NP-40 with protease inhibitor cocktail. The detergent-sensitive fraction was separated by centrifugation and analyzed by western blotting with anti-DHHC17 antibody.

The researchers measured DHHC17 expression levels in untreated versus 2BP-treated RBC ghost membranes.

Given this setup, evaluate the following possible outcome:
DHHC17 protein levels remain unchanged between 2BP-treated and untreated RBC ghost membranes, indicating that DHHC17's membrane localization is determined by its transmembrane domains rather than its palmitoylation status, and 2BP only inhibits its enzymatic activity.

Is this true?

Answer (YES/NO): NO